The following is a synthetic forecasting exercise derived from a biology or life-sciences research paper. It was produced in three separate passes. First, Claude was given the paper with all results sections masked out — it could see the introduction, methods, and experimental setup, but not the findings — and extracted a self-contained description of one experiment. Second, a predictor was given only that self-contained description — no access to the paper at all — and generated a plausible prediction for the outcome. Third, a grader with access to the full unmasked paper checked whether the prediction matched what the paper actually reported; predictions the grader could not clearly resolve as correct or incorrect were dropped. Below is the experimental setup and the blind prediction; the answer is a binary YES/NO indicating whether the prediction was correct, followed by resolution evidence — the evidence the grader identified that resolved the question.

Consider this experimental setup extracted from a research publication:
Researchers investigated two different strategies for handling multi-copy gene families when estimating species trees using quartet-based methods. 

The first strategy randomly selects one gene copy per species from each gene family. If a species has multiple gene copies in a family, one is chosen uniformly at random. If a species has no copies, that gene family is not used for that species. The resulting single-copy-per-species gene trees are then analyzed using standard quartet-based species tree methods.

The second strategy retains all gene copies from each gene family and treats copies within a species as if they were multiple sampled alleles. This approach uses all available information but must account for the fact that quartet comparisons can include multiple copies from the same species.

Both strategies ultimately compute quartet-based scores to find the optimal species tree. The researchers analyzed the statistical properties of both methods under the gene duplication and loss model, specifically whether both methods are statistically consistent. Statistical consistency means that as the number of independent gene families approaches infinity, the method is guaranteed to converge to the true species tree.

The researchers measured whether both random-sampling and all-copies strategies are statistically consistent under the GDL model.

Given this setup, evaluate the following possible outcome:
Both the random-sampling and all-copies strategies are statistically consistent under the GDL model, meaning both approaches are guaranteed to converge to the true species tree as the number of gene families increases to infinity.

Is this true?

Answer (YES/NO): YES